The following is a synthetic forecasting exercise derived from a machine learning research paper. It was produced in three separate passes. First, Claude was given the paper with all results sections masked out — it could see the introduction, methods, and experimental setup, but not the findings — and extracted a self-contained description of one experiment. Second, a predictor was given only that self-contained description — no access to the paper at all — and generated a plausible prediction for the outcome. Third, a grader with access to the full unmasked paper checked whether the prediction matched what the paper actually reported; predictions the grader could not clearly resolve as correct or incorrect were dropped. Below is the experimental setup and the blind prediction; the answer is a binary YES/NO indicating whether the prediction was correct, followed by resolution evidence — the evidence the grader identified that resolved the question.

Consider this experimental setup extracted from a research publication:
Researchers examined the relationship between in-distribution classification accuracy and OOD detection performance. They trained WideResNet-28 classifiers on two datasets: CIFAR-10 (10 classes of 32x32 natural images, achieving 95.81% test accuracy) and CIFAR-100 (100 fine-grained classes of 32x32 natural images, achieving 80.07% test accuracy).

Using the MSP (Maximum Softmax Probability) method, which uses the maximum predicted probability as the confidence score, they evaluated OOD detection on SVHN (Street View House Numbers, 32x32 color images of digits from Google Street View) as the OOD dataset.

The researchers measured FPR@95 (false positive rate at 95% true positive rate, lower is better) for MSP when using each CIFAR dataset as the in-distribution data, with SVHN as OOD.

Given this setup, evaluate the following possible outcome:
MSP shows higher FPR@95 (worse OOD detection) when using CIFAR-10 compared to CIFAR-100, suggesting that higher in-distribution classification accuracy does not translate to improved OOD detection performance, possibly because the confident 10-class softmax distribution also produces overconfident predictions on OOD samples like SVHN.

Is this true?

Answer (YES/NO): NO